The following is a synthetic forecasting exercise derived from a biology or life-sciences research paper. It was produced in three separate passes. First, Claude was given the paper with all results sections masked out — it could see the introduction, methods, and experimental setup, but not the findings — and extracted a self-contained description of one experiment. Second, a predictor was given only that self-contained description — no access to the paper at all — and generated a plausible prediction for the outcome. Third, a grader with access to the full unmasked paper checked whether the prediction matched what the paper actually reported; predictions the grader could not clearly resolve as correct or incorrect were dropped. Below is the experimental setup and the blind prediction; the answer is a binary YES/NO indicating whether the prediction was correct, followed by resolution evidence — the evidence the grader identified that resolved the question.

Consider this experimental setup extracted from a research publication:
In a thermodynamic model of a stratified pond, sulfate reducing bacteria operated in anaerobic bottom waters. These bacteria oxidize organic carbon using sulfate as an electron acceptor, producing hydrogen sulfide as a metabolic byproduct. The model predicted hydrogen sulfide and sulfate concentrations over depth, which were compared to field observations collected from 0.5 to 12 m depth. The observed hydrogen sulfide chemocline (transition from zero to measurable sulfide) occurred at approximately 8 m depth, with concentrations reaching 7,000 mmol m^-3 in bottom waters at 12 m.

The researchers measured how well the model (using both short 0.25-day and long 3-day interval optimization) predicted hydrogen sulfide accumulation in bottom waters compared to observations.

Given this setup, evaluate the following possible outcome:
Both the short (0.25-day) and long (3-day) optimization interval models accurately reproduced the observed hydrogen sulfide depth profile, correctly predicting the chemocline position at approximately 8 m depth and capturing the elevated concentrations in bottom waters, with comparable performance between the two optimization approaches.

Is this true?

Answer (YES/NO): NO